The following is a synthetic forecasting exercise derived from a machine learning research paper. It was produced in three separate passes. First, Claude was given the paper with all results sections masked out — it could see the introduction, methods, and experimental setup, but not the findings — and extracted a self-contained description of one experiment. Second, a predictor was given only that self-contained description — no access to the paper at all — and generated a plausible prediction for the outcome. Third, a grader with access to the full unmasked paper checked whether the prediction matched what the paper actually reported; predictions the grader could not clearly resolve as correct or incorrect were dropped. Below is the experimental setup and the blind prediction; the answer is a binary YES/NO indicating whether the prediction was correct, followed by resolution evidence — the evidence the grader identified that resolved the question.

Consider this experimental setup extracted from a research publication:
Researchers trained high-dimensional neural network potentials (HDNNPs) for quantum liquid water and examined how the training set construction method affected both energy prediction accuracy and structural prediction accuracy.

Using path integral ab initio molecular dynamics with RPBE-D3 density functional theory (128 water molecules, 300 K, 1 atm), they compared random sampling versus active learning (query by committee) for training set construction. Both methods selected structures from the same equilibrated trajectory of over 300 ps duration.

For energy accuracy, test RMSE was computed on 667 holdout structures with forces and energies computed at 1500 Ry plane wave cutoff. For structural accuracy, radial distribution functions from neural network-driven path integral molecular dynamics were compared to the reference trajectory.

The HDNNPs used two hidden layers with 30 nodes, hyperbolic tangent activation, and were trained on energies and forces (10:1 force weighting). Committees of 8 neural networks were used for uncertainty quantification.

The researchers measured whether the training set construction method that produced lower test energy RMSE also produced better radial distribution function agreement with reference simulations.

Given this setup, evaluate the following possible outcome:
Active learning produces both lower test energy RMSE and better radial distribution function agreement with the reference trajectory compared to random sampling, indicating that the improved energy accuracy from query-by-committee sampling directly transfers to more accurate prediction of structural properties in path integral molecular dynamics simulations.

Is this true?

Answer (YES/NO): NO